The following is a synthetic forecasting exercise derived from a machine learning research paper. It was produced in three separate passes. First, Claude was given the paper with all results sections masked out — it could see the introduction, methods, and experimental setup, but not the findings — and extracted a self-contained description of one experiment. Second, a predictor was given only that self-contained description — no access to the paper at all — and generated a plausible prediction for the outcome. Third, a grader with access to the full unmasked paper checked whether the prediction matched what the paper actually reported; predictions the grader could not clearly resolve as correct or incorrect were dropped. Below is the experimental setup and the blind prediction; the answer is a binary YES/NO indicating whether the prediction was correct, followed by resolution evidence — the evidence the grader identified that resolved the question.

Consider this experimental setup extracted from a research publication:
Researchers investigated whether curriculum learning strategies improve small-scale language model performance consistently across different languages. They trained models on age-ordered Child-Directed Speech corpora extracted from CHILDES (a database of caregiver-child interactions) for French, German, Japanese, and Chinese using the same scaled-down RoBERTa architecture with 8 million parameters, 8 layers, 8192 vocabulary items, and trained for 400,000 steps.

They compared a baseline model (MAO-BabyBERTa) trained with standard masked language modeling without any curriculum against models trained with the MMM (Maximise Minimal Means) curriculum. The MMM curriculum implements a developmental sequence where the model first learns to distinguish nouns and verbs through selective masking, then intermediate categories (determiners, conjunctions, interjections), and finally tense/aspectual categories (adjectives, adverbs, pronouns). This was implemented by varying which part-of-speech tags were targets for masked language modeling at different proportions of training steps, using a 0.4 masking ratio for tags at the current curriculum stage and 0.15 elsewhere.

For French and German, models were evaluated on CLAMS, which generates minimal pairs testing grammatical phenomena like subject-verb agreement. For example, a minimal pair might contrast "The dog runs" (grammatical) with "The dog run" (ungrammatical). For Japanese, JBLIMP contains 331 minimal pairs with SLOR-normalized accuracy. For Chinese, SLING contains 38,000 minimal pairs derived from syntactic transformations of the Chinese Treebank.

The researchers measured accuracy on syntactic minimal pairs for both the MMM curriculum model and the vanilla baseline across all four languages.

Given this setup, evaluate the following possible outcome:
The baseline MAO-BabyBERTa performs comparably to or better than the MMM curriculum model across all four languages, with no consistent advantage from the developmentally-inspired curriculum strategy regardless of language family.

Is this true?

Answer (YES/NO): NO